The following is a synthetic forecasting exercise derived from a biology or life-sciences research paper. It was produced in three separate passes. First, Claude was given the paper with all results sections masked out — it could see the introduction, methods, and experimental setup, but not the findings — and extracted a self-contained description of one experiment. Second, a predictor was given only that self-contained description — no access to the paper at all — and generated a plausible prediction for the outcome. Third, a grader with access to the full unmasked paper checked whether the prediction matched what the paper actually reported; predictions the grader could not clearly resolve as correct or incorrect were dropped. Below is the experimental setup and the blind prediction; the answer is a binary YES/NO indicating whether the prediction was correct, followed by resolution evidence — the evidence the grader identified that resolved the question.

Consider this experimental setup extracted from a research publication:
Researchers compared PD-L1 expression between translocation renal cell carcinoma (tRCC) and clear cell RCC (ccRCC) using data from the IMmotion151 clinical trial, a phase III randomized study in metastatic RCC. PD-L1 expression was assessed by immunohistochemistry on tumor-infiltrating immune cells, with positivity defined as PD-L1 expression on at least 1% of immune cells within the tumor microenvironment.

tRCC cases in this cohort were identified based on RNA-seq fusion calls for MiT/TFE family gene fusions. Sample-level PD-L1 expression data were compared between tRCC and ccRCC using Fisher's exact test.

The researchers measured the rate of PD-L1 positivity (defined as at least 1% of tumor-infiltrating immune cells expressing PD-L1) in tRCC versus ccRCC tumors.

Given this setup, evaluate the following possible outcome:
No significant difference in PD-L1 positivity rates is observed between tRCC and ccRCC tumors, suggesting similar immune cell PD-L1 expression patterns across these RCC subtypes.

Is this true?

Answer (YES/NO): YES